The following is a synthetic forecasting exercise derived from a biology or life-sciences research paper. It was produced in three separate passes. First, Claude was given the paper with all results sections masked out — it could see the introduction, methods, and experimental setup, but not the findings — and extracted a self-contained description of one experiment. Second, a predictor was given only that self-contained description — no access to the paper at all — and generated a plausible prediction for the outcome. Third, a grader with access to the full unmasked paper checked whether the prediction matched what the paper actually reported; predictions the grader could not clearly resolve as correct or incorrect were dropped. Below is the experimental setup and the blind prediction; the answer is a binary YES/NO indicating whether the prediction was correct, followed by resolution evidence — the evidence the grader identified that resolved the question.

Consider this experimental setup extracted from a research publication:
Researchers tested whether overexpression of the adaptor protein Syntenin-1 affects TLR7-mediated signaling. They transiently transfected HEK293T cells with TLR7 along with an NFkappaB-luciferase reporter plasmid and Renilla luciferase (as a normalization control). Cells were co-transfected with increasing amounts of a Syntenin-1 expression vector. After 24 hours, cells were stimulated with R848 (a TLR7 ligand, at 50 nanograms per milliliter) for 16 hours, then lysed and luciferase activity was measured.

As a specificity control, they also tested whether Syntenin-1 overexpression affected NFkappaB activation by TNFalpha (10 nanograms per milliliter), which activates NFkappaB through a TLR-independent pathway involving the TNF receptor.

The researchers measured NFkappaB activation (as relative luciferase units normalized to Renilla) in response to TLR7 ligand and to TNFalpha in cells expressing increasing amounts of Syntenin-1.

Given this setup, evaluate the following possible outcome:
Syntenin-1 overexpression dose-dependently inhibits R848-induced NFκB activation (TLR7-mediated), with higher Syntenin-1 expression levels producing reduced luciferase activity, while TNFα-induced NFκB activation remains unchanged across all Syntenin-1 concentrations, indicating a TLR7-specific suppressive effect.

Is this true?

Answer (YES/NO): YES